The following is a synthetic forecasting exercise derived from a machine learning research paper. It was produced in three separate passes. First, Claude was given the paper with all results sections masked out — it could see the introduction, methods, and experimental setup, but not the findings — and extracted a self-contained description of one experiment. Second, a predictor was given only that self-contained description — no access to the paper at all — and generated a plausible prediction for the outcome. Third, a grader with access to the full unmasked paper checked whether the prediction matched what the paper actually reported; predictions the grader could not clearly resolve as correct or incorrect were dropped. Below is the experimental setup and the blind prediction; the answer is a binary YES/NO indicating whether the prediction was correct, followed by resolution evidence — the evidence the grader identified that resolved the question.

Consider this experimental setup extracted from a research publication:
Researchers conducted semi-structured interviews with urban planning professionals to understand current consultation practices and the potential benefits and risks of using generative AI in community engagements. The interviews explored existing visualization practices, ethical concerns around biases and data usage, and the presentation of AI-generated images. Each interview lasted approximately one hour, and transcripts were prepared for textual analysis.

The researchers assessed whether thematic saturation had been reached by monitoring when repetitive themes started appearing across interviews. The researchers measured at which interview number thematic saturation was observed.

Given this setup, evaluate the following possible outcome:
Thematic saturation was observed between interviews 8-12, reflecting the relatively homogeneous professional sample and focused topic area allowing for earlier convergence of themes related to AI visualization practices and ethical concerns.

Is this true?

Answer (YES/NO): NO